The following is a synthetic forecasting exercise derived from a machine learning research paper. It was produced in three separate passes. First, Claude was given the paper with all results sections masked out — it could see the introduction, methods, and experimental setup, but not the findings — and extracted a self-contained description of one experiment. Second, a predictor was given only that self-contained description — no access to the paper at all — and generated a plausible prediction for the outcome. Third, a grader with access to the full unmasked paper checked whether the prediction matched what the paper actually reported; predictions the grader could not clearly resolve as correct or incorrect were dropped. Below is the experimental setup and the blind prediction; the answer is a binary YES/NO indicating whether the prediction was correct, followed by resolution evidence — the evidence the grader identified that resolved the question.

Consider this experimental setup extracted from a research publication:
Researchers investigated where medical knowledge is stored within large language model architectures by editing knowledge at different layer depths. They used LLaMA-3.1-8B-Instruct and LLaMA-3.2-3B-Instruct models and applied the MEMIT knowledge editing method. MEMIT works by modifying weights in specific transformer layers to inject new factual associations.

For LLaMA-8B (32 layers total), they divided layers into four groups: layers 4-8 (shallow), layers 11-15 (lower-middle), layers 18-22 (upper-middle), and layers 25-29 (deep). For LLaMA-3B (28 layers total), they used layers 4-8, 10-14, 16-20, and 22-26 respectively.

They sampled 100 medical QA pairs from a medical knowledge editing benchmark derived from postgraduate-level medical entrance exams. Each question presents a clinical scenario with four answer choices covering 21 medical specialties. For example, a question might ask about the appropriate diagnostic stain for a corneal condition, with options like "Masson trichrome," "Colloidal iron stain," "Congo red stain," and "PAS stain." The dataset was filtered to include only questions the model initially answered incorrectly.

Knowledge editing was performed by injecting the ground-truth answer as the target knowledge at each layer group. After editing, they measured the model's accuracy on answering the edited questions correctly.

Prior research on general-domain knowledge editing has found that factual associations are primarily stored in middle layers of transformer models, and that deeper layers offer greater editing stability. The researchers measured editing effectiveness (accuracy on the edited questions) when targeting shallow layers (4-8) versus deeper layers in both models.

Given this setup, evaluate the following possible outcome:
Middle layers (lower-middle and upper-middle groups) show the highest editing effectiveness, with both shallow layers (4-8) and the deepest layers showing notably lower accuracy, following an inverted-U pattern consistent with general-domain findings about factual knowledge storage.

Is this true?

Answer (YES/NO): NO